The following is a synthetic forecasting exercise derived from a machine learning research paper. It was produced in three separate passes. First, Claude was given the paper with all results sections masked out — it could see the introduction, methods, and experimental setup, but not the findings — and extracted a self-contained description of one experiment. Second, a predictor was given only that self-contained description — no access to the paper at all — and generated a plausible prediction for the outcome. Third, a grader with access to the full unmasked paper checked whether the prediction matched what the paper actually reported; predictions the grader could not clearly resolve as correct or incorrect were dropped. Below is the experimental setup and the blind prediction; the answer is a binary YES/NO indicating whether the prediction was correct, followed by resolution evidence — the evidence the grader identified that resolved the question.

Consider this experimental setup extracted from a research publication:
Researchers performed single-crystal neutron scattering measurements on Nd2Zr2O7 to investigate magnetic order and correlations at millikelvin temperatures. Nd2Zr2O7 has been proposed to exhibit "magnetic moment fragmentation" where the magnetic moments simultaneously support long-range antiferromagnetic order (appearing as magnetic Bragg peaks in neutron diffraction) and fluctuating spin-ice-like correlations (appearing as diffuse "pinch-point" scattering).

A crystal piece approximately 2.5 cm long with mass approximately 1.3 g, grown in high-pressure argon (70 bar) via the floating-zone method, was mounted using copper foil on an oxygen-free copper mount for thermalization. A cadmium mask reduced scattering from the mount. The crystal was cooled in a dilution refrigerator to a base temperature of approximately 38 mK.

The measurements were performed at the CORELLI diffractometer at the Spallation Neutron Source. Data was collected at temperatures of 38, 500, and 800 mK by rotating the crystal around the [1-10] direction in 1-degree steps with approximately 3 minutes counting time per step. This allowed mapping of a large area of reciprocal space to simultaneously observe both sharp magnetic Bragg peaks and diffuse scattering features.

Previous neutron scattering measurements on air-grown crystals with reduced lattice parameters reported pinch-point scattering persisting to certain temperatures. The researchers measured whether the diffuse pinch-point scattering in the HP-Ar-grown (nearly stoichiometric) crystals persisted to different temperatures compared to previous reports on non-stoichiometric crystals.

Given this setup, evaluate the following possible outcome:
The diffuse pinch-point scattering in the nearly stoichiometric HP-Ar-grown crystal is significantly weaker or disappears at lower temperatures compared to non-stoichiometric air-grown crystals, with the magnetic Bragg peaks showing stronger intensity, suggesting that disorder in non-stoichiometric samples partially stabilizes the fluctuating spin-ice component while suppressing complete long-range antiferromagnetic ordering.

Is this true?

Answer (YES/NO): NO